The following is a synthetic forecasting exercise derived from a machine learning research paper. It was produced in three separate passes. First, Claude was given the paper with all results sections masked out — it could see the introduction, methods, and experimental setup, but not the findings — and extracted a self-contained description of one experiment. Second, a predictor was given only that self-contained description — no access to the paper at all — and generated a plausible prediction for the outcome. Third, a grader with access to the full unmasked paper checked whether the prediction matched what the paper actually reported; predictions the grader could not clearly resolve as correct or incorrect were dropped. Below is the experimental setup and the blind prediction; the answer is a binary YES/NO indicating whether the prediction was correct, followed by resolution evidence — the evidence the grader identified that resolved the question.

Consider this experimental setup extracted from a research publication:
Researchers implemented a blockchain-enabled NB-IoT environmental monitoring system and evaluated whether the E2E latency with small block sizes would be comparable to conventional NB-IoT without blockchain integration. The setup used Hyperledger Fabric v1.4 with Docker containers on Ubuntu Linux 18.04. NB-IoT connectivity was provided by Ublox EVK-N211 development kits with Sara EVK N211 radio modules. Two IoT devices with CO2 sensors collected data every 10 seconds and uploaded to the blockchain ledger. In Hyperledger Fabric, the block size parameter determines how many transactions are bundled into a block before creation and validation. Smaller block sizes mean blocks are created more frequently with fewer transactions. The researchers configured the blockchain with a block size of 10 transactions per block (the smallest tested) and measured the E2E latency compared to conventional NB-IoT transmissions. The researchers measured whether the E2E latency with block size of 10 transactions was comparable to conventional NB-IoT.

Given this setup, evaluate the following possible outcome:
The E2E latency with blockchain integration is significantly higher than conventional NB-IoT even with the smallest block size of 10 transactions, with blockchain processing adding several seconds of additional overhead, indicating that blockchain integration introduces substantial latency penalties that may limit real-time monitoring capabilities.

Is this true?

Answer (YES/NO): NO